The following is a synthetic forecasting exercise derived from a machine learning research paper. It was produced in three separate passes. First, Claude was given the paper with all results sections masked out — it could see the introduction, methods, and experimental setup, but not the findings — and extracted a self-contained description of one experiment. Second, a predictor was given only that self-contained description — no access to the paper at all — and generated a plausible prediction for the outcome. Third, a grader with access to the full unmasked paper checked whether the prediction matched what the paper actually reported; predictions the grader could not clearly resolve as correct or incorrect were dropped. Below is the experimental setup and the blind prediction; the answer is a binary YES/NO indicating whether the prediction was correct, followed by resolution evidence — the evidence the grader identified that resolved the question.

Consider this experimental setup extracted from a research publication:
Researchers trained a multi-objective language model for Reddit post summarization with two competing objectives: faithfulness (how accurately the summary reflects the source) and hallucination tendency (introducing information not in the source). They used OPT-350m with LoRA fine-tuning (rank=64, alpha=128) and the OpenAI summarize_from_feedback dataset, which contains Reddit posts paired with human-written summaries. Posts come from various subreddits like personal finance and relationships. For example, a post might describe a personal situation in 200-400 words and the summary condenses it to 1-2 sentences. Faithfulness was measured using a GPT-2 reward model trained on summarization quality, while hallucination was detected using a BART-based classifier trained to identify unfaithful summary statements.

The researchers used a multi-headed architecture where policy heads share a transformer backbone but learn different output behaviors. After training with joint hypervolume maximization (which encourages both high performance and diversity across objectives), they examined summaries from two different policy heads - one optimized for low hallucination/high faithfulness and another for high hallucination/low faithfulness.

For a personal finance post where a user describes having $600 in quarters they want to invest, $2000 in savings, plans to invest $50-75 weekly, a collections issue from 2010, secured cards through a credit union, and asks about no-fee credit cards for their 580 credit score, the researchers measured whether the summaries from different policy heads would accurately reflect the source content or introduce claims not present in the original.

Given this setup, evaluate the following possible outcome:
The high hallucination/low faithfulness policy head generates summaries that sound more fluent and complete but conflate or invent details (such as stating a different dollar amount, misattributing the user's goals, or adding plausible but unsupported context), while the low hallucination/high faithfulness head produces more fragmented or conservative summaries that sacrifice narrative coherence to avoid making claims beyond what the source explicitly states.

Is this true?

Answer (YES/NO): NO